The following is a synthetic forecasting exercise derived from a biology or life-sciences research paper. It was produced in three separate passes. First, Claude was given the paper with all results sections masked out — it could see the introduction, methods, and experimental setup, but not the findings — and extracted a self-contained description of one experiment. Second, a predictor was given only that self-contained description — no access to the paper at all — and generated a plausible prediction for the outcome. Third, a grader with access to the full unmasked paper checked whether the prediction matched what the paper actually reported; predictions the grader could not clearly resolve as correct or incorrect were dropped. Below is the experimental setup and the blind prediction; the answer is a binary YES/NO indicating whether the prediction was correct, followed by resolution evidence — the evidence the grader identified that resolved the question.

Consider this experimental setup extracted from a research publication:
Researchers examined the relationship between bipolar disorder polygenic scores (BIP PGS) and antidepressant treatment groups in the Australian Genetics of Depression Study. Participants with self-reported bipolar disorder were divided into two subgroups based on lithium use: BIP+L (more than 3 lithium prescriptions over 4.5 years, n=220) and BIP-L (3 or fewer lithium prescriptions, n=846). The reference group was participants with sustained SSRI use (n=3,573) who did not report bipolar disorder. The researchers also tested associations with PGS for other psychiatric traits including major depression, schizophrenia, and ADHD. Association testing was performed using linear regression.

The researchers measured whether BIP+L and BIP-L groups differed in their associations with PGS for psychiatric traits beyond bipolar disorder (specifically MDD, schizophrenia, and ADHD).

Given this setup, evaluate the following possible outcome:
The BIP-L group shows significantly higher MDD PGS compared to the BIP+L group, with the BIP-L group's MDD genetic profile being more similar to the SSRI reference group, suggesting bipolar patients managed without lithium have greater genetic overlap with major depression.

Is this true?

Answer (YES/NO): NO